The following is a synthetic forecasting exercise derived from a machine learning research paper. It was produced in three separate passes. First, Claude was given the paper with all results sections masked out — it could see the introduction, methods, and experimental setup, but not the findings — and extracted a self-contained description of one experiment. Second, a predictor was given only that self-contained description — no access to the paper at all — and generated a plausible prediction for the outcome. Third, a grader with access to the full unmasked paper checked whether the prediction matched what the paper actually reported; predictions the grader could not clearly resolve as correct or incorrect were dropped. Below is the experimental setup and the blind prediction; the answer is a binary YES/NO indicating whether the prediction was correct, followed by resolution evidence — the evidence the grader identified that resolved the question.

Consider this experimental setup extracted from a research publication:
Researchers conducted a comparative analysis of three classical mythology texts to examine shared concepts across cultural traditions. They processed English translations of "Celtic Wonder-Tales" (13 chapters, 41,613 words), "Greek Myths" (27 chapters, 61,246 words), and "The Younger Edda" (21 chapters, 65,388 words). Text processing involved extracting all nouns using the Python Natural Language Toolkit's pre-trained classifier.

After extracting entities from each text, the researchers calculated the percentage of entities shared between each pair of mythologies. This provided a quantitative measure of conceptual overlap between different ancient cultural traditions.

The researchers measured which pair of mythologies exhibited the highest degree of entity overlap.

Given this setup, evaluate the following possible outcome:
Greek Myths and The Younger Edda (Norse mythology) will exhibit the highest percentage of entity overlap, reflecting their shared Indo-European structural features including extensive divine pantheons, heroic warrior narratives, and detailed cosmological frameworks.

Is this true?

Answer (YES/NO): YES